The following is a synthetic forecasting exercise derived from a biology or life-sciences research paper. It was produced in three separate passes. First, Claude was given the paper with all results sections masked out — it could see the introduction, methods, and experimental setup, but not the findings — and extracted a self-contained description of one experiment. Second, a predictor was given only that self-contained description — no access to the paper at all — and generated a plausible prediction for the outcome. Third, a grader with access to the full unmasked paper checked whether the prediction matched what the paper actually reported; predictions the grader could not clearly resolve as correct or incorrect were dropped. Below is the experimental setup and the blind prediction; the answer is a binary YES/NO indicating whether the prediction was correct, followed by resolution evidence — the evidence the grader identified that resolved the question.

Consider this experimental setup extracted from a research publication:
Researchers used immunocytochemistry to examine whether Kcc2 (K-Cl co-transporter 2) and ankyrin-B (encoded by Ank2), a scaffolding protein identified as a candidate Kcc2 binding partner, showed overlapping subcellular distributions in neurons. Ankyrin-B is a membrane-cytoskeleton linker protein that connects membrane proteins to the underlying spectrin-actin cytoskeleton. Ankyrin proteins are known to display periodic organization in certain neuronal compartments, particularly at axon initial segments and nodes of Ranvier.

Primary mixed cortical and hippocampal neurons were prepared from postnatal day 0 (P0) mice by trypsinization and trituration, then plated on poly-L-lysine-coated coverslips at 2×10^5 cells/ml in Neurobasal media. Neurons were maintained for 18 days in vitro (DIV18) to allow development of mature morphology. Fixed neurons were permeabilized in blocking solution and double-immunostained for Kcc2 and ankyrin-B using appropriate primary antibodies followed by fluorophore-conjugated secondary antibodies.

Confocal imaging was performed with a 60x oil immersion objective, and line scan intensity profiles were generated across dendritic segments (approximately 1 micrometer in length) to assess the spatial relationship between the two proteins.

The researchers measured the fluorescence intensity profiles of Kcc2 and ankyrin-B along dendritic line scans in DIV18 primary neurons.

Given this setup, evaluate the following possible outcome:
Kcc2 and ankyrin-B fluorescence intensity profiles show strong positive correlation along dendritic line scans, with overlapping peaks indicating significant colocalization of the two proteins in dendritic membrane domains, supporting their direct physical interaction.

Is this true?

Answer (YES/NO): NO